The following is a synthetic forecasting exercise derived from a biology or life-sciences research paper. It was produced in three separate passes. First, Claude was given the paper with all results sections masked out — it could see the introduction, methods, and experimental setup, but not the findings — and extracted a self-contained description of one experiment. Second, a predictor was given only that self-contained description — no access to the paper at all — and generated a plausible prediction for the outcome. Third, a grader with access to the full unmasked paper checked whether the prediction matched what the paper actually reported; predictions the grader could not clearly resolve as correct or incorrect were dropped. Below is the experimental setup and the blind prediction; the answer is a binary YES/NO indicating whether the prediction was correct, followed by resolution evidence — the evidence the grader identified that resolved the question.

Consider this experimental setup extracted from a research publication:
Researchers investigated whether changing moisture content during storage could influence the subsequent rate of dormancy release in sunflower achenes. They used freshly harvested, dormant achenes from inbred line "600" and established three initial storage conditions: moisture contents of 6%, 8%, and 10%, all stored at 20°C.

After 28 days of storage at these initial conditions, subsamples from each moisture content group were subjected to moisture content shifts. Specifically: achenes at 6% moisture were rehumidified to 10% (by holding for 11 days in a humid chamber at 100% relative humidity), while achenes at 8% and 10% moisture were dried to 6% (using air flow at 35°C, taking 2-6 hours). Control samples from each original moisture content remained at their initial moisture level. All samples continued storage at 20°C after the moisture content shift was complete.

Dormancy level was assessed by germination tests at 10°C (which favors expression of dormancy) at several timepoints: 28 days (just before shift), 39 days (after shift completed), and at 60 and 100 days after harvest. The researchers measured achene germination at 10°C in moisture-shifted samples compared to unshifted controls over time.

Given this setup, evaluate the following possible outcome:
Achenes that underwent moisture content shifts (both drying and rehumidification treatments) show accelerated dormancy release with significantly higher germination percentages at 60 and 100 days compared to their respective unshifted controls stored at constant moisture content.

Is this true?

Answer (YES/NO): NO